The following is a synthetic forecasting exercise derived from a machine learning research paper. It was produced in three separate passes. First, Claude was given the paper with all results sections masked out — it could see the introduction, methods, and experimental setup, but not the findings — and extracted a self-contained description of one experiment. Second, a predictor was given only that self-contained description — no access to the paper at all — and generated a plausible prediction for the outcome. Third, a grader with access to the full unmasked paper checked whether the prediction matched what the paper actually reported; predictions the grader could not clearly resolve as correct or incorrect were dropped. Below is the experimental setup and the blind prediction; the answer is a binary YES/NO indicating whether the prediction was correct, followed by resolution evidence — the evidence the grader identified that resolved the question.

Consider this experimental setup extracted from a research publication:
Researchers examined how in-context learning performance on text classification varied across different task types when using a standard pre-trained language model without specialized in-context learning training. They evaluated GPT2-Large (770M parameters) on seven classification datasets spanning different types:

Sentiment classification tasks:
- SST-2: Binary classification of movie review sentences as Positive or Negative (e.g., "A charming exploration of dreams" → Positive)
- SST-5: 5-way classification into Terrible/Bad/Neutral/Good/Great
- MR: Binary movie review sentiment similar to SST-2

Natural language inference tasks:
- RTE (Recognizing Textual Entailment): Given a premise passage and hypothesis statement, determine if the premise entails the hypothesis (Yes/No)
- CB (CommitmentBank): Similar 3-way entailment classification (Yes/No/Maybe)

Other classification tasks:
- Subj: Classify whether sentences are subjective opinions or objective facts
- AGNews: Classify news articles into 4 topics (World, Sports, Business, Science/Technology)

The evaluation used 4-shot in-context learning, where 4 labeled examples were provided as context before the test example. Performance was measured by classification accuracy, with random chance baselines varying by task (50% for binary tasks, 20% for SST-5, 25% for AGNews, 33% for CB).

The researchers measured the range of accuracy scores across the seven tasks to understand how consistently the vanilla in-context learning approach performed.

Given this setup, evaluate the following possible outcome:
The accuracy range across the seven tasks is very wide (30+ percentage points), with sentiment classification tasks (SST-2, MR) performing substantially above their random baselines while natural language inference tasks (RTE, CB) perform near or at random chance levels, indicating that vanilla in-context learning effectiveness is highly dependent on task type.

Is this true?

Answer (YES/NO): NO